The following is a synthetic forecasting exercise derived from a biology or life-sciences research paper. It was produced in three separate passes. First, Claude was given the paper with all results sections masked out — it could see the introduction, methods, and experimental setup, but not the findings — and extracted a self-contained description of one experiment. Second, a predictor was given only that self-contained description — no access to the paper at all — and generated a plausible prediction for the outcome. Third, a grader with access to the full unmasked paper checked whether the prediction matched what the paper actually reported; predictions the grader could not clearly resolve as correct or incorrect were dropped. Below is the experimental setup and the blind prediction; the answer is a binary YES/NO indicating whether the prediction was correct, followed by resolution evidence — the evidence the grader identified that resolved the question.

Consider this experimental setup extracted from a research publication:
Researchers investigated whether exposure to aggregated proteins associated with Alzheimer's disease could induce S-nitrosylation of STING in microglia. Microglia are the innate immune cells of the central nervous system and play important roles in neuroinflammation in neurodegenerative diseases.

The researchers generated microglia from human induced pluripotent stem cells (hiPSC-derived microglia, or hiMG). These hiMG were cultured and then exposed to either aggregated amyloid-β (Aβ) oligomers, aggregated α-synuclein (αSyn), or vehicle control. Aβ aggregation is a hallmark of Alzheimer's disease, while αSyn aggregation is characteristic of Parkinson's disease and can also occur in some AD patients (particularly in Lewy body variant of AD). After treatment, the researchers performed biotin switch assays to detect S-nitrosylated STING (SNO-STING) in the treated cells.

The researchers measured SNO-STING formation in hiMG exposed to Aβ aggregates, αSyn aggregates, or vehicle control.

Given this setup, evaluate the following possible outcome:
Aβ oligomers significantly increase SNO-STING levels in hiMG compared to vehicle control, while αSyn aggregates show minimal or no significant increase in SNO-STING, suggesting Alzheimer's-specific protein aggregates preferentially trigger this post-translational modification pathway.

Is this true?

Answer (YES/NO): NO